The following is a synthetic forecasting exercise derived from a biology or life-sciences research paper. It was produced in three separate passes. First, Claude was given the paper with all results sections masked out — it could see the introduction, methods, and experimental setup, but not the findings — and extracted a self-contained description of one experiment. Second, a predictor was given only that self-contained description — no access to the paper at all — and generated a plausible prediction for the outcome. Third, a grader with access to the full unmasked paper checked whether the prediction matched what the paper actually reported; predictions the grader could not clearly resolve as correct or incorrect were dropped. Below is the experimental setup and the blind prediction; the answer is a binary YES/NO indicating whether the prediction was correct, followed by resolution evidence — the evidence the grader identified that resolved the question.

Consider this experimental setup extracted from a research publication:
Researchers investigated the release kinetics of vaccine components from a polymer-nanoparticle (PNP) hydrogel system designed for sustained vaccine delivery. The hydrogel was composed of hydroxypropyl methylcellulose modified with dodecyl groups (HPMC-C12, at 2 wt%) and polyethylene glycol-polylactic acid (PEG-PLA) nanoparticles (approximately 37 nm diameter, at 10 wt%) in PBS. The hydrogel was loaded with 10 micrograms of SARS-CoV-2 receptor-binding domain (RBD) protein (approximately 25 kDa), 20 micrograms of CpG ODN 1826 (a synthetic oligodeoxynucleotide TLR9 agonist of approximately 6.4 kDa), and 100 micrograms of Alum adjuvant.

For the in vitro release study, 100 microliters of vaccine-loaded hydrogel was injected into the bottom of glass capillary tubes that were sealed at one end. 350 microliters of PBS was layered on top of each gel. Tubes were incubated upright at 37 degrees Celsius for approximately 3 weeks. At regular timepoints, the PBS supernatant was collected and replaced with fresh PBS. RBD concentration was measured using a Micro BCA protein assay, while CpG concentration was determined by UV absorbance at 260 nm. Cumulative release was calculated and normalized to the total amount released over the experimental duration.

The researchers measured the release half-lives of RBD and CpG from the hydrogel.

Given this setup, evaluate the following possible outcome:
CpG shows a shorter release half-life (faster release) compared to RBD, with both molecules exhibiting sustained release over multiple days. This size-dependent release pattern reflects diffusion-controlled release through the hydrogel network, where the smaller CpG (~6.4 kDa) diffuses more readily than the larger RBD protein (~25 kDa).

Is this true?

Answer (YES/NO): NO